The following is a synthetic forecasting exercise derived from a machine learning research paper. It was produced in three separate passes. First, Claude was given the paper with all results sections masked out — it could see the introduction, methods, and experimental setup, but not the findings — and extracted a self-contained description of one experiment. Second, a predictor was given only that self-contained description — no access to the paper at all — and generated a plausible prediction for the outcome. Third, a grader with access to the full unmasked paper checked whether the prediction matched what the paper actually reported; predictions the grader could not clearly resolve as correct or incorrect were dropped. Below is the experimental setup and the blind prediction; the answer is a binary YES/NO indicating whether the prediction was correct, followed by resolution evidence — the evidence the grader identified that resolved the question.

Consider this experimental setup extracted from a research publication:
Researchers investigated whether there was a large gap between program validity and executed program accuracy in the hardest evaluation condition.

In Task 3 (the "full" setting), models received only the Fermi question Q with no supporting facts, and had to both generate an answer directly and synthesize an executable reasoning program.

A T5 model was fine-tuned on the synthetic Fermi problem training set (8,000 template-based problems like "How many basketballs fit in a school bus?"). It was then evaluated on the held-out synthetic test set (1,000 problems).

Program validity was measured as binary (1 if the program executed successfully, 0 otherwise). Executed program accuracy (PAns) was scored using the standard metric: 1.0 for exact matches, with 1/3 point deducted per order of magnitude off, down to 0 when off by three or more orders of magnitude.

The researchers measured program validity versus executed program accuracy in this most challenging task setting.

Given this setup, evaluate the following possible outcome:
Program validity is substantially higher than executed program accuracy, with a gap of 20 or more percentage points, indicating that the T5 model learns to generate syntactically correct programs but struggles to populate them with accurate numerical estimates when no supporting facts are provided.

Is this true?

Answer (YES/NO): YES